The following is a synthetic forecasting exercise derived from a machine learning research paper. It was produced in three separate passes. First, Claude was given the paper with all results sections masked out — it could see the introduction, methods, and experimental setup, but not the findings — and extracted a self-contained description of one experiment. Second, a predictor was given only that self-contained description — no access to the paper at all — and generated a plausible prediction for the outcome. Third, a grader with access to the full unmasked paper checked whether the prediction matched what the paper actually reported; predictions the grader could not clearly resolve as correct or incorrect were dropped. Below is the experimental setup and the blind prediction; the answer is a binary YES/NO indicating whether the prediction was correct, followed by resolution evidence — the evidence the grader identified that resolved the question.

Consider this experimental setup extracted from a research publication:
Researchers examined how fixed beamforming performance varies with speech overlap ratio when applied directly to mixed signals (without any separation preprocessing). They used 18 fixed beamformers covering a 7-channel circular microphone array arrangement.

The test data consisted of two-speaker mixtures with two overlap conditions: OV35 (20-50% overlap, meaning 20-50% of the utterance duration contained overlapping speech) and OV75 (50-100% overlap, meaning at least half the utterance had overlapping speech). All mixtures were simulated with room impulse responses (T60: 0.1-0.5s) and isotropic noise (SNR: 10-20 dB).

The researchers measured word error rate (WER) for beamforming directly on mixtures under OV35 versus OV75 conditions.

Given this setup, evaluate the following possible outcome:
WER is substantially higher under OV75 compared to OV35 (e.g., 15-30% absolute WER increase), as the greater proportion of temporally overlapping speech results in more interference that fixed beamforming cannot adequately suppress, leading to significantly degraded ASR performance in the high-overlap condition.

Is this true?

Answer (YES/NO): NO